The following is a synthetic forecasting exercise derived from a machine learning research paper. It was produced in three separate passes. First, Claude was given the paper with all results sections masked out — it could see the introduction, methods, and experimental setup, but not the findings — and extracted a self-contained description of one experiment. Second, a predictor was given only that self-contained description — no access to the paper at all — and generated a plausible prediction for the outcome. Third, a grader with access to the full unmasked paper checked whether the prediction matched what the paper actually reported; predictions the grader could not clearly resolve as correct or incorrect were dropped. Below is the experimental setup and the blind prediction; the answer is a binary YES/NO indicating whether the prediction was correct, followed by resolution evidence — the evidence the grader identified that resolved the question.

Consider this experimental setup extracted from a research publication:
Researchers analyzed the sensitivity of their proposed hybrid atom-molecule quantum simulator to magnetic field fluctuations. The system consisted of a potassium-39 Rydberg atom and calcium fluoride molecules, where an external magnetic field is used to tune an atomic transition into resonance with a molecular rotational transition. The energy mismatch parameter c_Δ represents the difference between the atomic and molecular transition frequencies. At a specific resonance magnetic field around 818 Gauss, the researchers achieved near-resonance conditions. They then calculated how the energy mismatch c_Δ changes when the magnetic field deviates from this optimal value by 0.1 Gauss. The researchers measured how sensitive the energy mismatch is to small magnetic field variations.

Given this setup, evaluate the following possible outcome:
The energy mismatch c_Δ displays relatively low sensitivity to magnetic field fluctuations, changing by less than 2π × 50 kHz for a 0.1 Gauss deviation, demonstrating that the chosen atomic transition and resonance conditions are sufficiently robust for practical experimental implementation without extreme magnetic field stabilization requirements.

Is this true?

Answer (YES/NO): NO